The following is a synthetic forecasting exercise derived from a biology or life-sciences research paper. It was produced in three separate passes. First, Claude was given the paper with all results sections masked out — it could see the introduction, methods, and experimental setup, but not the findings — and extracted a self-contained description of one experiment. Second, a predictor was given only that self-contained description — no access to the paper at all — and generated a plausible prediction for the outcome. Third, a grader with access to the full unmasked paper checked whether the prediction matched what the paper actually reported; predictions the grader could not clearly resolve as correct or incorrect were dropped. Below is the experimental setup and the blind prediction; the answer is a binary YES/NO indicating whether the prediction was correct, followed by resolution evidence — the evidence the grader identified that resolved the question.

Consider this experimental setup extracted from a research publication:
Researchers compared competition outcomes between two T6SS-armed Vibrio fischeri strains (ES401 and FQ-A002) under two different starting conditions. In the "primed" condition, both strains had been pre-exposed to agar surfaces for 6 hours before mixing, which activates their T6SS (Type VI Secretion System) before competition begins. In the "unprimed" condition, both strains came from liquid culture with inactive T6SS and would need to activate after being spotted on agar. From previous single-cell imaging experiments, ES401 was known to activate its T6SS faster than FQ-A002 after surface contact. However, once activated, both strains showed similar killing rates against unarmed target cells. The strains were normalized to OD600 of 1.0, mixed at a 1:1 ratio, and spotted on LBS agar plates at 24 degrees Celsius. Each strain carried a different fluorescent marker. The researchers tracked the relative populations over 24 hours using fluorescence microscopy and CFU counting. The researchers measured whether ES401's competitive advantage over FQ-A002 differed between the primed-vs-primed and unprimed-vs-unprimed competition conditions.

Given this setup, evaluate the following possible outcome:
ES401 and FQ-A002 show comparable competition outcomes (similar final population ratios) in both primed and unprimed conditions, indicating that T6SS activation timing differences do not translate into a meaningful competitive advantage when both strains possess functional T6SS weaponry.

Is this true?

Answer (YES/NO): NO